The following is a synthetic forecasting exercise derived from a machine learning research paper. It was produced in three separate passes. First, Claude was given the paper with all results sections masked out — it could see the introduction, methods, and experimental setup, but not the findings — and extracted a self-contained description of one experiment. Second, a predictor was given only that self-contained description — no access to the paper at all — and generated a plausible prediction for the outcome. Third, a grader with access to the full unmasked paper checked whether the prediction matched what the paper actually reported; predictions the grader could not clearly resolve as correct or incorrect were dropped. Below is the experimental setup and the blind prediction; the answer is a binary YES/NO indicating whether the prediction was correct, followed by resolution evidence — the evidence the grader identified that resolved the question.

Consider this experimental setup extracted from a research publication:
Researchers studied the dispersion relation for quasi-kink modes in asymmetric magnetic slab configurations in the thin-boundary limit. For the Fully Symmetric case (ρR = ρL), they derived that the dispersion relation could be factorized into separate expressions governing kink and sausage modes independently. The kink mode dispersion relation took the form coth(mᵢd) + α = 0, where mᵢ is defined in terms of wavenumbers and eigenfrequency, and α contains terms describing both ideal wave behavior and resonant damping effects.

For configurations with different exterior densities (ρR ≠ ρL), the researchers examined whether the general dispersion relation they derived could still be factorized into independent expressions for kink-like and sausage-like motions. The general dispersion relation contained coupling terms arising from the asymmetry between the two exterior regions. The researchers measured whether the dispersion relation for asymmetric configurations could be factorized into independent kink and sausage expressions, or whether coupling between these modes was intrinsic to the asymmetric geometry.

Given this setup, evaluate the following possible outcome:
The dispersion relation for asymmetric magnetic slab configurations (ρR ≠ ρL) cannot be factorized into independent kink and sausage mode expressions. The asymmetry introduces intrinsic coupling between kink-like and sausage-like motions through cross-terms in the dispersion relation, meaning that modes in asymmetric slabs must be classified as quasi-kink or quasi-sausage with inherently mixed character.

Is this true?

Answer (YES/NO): YES